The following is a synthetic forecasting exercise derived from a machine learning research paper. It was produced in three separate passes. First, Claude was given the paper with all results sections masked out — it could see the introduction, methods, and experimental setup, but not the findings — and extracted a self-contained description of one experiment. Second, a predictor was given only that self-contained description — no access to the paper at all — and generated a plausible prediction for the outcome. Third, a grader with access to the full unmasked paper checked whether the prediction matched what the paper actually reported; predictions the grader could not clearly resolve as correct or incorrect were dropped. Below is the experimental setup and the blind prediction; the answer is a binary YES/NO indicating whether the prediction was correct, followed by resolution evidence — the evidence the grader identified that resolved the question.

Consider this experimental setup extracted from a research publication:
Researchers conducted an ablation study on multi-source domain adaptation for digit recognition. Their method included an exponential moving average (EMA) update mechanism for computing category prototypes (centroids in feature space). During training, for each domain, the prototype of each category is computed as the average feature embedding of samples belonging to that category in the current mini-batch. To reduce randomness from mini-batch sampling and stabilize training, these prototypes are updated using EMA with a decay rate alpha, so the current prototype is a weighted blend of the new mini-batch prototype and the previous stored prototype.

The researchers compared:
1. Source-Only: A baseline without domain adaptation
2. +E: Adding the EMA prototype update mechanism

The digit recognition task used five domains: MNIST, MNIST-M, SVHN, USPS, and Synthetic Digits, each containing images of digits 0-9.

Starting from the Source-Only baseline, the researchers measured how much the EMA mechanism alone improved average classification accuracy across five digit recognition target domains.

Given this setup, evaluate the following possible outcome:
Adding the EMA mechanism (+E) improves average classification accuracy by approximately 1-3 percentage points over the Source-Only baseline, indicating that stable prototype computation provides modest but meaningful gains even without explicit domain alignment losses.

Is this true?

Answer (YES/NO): YES